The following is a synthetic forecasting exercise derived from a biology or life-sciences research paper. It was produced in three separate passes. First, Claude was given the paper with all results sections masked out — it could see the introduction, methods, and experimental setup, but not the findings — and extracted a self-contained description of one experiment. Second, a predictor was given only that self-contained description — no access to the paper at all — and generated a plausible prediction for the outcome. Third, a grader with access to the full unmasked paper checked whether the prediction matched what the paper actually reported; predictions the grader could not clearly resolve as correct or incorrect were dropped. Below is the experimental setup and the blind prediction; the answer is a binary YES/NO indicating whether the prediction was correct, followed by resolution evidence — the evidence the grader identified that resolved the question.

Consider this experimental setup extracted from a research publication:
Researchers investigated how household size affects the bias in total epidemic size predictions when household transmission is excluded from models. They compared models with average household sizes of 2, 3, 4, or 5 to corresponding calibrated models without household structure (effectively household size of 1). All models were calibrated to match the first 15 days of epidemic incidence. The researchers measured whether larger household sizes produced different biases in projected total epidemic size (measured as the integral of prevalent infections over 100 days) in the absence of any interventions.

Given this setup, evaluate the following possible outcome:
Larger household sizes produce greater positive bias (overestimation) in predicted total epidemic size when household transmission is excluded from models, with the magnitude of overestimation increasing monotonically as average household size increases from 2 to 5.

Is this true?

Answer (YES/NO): NO